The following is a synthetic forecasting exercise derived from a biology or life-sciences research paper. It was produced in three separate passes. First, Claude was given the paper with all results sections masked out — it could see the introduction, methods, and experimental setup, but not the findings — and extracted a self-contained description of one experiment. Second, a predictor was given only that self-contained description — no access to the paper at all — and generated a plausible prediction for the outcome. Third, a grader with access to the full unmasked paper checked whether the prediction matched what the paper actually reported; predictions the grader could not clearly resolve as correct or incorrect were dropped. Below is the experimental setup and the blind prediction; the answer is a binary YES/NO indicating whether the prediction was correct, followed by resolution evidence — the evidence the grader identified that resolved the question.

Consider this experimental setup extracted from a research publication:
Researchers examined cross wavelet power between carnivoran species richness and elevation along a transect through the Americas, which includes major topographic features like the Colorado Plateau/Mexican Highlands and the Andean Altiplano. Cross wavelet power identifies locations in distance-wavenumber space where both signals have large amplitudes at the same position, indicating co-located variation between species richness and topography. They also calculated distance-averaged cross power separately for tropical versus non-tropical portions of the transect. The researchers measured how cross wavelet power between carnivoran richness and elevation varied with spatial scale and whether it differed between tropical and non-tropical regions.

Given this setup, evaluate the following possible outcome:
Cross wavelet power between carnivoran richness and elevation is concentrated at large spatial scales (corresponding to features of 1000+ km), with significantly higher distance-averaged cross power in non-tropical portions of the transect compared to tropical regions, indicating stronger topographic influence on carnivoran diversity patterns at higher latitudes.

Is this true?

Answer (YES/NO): NO